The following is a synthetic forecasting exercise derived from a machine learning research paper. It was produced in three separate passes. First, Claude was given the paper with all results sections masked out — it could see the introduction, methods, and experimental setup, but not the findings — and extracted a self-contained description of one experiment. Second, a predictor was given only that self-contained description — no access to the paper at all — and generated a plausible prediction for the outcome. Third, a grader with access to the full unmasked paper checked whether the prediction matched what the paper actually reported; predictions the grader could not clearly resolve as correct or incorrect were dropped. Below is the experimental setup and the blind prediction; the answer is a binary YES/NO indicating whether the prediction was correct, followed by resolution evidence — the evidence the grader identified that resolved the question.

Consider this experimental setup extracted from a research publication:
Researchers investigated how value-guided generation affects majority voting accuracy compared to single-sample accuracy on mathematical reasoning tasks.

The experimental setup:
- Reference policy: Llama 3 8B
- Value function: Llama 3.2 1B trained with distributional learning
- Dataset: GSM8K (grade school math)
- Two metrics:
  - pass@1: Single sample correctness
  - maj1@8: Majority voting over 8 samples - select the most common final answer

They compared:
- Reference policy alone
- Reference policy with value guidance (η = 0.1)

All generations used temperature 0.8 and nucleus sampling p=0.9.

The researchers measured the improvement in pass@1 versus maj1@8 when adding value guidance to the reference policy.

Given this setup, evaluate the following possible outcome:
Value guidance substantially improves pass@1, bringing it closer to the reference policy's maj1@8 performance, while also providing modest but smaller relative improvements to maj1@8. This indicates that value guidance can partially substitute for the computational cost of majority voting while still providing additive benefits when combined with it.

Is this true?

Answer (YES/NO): YES